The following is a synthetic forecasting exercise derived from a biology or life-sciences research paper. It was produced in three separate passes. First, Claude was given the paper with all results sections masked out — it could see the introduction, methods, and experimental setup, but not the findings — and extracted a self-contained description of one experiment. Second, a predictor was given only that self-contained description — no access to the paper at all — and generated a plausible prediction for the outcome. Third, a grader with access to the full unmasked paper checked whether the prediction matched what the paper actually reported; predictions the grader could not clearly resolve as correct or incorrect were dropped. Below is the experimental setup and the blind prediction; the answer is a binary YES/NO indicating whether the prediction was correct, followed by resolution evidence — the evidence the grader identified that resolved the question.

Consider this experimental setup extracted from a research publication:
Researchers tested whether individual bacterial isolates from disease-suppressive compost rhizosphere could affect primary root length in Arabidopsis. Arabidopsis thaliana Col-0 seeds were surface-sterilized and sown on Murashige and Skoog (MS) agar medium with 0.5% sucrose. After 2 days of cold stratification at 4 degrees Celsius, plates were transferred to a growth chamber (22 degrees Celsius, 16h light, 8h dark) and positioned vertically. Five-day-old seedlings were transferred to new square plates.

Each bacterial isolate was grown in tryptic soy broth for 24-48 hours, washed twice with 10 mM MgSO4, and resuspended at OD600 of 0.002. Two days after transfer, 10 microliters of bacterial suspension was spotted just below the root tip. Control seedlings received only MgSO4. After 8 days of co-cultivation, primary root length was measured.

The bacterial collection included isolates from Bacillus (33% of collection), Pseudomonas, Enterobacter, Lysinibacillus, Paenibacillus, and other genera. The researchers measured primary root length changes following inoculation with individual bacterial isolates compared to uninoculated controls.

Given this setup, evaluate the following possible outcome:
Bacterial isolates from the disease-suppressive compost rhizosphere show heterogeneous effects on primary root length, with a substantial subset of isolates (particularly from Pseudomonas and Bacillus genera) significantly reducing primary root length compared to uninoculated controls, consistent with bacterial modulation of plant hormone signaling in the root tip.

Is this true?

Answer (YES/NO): NO